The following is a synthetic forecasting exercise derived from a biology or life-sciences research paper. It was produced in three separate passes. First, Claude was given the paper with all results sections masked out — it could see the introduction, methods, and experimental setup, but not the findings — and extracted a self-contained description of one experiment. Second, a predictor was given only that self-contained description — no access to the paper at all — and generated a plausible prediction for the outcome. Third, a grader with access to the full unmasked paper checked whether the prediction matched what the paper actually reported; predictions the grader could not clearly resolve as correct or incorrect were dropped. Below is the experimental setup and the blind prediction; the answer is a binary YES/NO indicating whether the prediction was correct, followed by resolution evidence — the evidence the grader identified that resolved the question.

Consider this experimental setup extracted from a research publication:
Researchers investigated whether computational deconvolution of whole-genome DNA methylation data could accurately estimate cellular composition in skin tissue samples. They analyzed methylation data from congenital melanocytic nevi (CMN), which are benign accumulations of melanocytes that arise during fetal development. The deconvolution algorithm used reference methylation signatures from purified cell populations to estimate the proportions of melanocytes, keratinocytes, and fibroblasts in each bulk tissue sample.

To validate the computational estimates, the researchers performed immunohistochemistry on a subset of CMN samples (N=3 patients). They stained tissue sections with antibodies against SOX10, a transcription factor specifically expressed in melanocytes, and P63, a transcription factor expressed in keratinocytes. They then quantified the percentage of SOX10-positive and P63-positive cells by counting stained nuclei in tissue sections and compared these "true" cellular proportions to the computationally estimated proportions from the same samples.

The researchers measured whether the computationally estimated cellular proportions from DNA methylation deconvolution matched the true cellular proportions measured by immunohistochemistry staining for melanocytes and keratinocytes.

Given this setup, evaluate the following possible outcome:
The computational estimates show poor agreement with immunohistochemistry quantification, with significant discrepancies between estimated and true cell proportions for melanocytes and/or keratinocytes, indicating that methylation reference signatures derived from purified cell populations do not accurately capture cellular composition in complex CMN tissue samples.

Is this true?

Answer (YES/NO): NO